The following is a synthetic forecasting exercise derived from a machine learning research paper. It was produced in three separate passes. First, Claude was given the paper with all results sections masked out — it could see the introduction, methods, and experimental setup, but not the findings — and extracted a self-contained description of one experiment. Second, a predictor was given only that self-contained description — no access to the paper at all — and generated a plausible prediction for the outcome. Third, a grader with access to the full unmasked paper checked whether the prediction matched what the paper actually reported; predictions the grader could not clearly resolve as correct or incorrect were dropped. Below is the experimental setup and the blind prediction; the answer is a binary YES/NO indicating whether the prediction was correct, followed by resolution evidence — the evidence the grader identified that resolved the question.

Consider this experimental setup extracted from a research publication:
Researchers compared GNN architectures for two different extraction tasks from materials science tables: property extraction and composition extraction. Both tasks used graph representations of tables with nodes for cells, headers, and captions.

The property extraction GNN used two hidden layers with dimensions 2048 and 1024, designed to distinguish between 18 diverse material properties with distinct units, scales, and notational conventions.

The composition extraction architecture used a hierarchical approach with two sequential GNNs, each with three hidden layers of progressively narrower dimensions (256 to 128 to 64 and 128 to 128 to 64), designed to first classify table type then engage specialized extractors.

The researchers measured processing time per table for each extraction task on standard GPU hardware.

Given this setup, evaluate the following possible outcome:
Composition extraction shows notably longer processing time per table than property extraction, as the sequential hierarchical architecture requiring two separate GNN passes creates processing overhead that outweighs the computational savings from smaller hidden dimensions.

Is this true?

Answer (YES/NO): YES